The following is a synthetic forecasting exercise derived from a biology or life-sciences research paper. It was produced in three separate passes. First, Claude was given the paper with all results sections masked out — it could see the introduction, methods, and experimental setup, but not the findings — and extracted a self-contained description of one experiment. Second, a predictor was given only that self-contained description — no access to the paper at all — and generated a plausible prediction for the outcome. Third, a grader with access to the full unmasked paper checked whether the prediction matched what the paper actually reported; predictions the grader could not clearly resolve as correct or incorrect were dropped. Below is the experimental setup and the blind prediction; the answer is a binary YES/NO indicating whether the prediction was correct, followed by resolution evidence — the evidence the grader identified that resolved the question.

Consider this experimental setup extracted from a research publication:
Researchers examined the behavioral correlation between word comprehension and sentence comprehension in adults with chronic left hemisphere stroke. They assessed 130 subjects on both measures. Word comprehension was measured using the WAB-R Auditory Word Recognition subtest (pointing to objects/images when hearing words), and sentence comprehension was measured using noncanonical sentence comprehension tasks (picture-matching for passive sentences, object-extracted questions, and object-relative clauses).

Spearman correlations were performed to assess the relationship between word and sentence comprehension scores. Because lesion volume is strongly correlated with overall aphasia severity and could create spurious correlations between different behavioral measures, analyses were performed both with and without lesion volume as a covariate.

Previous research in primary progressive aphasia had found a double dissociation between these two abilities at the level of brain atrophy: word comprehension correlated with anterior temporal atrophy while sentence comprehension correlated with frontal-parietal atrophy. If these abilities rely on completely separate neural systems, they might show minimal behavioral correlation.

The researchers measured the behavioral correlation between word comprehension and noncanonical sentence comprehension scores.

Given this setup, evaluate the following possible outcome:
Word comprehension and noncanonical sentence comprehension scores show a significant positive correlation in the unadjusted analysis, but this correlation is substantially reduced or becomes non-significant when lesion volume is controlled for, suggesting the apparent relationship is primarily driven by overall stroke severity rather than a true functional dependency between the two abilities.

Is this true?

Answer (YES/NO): NO